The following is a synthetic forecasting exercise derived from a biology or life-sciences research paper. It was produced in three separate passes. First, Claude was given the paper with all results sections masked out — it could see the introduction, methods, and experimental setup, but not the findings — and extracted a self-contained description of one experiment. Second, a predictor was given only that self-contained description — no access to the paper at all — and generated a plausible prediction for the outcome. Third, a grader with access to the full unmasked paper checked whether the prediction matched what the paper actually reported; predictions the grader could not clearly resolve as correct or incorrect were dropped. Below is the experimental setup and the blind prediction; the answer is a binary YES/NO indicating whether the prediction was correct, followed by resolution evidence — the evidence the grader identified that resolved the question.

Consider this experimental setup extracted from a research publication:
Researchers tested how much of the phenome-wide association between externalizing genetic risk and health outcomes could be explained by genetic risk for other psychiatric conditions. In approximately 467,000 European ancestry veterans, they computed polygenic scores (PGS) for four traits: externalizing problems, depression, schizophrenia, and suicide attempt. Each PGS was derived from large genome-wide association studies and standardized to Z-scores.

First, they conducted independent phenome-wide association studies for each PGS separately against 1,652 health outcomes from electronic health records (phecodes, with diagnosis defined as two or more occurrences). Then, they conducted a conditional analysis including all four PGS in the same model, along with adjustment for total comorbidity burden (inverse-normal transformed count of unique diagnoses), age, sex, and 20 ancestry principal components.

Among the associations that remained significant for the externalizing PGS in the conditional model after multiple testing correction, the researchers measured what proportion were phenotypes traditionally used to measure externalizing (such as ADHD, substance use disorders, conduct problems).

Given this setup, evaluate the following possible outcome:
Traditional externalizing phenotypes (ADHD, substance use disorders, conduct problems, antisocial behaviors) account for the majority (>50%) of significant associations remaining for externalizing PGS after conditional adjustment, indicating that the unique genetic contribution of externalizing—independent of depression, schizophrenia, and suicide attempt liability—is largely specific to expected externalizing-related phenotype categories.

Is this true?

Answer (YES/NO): NO